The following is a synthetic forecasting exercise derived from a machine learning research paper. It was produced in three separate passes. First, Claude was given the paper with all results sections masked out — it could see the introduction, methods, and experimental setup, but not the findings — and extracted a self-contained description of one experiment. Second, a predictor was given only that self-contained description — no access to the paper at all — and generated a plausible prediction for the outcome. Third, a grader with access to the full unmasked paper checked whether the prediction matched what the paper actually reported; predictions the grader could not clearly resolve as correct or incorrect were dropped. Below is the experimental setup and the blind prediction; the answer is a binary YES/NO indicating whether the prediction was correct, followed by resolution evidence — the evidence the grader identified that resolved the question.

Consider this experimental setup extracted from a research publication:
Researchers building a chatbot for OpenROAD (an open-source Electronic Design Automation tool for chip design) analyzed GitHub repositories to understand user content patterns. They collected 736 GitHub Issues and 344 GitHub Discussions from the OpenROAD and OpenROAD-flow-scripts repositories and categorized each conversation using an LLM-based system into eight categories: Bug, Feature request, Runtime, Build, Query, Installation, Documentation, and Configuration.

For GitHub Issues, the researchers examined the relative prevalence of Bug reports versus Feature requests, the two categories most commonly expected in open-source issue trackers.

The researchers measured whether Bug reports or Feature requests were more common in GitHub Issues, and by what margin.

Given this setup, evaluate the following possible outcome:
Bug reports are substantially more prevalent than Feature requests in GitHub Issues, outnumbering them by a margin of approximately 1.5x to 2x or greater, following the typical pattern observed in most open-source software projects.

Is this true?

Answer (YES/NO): YES